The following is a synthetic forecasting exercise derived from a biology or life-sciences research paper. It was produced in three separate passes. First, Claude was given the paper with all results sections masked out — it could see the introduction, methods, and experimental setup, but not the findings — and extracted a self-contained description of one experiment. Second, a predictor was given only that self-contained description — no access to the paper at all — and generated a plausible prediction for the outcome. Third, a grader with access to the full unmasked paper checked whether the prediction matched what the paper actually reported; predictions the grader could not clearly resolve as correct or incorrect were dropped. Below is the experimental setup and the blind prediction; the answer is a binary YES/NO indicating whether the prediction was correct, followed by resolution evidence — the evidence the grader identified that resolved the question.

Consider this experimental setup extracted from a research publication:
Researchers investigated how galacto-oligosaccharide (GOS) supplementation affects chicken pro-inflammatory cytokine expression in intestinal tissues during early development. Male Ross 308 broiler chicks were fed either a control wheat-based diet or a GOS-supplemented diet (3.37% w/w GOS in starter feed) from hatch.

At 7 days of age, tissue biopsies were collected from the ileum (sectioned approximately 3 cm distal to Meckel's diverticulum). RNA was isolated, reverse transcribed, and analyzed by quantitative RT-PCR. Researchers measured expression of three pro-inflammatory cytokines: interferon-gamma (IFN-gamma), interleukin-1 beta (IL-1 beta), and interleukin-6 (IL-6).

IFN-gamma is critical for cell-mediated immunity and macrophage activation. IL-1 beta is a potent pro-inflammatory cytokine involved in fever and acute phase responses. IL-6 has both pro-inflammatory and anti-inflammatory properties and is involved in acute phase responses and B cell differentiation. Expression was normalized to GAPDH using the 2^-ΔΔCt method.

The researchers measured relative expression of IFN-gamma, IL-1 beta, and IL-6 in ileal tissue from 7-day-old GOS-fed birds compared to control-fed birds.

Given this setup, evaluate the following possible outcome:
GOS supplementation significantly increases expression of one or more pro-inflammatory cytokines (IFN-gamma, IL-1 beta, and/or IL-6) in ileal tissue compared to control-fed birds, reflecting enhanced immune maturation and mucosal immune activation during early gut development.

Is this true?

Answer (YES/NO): NO